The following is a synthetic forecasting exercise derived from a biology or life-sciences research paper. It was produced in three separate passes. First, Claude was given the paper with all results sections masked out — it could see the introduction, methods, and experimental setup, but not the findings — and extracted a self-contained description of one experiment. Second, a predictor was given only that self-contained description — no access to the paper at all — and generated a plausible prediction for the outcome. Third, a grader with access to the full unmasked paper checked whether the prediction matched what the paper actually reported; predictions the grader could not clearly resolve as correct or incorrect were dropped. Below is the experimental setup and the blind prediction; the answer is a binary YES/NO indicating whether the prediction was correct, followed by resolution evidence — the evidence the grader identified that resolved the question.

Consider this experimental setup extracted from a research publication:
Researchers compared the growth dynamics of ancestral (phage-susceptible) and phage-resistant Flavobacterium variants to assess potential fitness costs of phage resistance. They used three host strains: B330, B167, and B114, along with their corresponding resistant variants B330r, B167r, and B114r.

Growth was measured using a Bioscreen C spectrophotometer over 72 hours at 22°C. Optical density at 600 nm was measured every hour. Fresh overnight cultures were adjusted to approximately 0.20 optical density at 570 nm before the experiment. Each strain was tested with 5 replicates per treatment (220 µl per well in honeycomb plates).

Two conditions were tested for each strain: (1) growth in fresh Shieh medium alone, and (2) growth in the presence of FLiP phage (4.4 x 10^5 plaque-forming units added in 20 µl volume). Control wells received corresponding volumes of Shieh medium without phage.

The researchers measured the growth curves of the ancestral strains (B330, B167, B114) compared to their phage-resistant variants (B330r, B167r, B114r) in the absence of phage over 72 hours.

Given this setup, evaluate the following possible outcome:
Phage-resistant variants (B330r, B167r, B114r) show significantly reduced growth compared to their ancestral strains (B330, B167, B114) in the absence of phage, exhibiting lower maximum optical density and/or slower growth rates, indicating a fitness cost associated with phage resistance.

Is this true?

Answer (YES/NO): NO